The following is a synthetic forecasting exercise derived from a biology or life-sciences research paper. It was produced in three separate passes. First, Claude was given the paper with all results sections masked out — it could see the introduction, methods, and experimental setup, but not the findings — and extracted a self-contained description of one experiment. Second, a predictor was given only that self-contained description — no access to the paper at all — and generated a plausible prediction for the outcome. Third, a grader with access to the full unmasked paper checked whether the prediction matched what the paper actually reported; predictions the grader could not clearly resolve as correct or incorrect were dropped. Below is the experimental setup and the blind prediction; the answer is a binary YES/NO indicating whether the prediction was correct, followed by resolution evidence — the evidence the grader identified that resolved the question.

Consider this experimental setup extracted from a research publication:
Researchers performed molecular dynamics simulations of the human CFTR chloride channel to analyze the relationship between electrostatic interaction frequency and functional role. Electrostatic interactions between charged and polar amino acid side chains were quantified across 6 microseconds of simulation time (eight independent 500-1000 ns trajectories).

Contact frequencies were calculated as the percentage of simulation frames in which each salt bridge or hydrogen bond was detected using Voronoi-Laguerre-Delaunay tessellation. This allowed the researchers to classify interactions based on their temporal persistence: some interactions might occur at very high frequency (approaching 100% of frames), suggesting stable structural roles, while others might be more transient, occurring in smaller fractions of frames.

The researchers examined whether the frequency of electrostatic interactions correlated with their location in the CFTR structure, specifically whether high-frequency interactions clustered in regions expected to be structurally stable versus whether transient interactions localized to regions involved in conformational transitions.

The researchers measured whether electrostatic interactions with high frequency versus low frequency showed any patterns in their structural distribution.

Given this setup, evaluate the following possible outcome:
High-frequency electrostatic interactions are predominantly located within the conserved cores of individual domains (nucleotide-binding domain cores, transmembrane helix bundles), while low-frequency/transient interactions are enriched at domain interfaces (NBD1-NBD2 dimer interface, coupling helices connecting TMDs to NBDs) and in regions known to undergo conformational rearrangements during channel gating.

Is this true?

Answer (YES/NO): NO